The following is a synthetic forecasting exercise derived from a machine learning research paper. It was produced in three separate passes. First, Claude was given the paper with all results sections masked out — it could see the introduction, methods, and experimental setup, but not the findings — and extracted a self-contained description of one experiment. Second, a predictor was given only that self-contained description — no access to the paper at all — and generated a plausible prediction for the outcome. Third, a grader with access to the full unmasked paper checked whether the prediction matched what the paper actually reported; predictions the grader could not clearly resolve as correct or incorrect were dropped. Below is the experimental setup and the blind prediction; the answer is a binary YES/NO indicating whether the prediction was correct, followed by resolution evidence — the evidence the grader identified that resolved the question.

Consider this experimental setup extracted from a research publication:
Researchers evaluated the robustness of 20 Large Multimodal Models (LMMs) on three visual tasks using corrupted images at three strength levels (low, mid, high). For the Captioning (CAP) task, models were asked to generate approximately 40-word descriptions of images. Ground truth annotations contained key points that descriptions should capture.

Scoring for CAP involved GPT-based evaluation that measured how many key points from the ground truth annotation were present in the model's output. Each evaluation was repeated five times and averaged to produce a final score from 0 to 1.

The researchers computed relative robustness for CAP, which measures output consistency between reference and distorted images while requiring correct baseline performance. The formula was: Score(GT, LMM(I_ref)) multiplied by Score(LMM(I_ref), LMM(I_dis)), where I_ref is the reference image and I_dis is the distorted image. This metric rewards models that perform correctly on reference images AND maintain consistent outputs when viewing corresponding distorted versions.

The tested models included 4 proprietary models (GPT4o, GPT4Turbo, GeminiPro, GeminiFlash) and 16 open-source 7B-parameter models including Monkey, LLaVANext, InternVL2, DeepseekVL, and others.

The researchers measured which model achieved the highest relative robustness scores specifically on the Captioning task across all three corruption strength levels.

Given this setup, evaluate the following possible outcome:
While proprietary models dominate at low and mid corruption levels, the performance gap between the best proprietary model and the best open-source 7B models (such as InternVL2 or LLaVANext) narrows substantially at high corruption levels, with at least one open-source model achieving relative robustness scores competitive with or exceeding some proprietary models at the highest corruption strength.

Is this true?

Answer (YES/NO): NO